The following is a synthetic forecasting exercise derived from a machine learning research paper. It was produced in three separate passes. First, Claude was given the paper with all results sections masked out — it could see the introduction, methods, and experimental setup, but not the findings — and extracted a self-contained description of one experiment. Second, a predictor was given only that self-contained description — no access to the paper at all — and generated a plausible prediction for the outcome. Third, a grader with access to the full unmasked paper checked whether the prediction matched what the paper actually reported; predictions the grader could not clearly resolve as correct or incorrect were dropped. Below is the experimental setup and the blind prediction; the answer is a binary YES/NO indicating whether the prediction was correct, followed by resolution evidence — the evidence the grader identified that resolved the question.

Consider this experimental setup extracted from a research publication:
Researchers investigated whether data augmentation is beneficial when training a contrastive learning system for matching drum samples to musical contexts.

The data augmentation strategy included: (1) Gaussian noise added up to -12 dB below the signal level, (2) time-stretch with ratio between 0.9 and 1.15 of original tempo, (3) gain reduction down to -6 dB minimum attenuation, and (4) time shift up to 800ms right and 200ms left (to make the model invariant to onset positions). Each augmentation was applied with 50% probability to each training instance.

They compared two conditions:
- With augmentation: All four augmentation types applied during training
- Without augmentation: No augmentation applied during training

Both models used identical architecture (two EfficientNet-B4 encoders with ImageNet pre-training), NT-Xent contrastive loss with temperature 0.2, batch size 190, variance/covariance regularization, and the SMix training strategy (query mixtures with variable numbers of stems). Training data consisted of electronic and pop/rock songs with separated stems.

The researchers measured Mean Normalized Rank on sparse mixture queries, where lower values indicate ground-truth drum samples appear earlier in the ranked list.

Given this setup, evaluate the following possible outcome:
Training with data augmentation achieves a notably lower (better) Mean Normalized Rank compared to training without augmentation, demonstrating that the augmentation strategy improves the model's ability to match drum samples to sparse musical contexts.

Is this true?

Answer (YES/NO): YES